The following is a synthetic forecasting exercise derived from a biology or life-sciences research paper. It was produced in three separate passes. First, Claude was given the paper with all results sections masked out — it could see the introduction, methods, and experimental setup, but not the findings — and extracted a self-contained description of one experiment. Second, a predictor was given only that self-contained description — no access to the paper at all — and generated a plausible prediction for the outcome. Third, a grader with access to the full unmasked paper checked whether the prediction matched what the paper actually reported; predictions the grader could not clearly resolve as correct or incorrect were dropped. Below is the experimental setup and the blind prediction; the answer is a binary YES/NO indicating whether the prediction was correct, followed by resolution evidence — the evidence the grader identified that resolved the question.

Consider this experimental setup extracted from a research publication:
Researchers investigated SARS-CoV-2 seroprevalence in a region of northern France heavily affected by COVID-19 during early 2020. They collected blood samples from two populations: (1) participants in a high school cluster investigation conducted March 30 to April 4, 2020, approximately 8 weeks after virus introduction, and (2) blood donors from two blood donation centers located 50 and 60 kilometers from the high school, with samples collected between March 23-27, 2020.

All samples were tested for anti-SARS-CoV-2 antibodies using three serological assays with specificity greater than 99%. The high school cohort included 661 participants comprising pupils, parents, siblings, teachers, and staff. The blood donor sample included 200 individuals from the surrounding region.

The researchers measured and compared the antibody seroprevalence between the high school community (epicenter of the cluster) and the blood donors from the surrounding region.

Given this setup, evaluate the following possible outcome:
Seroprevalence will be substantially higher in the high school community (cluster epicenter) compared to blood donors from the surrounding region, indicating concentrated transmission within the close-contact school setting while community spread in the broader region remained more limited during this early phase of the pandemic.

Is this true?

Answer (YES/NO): YES